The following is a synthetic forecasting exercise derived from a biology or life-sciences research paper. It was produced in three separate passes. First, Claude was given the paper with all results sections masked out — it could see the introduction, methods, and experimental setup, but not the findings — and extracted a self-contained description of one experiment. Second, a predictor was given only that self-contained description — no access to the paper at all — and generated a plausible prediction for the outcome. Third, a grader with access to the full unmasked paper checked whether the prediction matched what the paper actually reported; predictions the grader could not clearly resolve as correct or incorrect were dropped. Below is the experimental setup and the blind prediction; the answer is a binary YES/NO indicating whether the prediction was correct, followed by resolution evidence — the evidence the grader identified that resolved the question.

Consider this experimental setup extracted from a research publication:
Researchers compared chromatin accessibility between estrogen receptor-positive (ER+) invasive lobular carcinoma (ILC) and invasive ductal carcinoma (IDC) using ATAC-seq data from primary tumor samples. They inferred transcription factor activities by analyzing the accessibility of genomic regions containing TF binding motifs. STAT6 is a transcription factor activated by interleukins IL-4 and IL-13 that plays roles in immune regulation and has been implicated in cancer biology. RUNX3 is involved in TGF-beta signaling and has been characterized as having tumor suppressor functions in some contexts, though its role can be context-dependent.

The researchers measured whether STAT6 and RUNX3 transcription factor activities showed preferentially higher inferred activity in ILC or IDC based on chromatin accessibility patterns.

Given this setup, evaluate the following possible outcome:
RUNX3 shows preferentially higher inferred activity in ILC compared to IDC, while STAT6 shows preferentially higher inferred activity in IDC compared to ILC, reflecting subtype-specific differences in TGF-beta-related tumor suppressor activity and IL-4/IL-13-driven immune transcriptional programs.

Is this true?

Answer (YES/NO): NO